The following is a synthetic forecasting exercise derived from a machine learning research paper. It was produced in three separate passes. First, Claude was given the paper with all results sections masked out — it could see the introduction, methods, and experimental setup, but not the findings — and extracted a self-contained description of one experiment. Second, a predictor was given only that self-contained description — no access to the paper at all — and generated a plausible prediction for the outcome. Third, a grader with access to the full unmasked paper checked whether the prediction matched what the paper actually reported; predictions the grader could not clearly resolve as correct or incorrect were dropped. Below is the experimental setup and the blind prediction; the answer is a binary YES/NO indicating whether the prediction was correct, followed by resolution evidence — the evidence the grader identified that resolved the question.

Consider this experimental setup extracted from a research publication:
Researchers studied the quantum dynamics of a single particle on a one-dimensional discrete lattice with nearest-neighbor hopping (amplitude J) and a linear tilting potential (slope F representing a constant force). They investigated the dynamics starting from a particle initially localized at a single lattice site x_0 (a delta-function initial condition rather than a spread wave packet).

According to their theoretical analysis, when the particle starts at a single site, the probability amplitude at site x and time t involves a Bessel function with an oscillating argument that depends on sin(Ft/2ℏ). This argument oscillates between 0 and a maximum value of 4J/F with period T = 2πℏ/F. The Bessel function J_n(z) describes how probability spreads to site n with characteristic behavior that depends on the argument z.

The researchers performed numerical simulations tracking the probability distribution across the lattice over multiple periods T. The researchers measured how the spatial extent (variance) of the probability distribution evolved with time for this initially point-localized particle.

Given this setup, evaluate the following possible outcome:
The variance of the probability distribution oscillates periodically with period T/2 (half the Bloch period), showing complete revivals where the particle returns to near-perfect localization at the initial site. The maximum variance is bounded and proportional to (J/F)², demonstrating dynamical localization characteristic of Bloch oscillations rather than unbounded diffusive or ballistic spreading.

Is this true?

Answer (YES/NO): NO